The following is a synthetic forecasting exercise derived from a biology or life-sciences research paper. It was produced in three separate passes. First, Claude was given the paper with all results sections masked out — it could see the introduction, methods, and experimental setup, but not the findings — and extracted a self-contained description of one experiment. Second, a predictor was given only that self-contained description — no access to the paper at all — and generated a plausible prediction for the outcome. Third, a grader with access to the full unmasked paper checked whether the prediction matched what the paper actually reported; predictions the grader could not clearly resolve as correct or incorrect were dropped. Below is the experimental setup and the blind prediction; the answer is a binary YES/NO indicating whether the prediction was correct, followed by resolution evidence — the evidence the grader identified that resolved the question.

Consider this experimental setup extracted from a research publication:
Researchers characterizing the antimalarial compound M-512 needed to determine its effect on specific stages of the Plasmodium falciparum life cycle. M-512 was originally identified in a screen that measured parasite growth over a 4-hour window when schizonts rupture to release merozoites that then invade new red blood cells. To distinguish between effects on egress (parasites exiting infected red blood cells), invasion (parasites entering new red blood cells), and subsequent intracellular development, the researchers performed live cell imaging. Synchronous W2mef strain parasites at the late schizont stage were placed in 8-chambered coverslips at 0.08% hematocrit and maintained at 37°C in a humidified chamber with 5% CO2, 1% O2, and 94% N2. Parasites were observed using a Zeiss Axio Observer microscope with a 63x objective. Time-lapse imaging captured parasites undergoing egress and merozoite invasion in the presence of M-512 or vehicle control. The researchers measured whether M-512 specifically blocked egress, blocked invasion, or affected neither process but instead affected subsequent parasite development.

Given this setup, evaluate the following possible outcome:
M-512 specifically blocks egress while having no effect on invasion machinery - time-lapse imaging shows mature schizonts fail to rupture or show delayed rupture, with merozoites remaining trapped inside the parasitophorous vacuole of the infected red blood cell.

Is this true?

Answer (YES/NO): NO